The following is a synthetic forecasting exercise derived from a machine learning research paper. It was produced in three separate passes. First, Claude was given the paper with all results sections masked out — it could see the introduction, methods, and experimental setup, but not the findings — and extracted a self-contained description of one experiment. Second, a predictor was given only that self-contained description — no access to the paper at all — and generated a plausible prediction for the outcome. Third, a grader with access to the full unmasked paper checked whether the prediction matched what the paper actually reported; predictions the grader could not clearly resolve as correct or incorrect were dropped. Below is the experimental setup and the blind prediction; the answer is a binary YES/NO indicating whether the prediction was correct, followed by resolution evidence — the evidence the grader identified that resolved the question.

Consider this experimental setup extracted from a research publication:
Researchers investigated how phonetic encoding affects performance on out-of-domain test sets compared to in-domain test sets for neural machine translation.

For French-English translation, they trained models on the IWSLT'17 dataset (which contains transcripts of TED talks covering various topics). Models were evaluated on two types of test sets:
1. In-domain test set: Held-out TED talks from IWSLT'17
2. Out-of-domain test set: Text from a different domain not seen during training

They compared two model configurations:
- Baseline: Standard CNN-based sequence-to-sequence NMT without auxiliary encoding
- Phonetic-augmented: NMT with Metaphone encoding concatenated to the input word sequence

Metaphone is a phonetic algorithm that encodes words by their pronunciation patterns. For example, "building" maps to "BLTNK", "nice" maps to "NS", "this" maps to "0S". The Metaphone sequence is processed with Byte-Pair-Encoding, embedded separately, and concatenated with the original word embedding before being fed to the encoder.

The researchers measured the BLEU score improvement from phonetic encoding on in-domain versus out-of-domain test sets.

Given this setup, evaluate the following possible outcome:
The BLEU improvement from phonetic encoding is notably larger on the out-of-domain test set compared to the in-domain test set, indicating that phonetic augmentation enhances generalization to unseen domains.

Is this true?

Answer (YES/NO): YES